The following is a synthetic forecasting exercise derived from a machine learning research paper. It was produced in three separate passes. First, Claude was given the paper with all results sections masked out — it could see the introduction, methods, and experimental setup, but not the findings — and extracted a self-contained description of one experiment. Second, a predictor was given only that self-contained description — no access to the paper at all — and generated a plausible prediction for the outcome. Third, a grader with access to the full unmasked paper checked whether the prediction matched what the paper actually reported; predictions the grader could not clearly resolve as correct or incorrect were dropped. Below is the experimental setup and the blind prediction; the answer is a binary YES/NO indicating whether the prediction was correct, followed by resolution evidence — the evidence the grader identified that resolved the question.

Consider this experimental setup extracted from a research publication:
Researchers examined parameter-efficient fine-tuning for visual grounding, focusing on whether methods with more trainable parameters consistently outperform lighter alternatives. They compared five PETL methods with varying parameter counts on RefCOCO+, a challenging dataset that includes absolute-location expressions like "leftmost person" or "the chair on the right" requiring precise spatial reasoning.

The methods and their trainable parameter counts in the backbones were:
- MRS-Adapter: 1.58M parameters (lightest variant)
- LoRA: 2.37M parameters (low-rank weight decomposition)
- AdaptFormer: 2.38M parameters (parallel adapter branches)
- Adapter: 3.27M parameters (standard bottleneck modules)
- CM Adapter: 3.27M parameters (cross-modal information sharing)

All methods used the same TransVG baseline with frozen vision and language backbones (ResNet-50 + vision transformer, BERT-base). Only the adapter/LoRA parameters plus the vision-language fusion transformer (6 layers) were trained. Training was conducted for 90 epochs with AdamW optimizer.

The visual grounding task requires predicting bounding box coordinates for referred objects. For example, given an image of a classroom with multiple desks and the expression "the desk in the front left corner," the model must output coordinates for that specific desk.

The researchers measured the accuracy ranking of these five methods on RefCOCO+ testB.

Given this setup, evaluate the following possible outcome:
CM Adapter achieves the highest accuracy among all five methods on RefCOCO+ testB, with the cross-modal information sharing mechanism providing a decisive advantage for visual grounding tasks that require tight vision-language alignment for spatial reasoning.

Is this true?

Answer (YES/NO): NO